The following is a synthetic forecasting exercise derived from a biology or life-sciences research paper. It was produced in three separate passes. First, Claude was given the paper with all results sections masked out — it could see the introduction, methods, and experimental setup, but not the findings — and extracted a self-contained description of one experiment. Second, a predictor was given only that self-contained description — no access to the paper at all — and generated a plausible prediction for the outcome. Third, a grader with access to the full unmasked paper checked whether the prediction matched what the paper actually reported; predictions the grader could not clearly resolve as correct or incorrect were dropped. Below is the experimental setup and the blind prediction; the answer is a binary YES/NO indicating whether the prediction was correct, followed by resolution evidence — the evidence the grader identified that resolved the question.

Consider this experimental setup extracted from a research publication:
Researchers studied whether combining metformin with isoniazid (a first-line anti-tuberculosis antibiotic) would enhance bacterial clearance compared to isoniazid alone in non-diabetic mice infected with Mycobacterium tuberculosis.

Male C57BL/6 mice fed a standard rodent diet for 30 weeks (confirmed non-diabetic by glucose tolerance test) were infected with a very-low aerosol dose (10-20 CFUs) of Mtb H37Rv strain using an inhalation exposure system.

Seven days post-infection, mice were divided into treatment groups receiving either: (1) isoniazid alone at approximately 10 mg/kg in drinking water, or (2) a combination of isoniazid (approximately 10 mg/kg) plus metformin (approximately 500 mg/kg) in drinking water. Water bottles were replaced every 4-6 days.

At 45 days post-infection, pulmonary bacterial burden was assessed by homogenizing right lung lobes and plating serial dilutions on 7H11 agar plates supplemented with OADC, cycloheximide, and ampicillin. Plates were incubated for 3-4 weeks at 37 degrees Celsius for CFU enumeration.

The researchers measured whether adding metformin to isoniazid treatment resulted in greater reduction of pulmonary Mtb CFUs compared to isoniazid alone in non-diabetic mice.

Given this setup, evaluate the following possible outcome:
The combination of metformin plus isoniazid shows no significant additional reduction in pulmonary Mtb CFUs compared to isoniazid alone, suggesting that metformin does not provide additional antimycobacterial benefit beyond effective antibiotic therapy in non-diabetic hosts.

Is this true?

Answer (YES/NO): YES